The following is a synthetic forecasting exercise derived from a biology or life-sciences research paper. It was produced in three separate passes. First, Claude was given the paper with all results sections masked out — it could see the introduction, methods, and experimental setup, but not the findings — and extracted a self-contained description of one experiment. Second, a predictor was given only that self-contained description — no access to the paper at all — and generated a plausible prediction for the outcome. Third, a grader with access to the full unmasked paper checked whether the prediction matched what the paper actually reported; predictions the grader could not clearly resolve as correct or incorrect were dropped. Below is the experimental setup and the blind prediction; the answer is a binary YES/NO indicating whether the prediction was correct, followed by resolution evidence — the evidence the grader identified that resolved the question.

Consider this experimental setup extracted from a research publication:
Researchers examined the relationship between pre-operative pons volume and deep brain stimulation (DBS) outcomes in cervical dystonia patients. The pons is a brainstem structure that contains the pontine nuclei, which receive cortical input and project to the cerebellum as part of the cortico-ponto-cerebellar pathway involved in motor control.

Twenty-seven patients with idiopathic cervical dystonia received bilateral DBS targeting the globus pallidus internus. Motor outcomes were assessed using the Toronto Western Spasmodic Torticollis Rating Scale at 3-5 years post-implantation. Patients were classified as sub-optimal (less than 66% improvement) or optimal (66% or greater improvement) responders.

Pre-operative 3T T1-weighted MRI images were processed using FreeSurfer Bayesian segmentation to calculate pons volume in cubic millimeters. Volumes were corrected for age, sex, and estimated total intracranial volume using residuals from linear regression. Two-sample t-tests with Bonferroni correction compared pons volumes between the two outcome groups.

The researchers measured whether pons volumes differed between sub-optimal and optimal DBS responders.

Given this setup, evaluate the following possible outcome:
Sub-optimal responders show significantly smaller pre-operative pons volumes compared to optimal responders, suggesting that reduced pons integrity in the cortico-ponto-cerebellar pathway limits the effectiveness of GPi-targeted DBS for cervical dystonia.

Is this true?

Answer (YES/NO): YES